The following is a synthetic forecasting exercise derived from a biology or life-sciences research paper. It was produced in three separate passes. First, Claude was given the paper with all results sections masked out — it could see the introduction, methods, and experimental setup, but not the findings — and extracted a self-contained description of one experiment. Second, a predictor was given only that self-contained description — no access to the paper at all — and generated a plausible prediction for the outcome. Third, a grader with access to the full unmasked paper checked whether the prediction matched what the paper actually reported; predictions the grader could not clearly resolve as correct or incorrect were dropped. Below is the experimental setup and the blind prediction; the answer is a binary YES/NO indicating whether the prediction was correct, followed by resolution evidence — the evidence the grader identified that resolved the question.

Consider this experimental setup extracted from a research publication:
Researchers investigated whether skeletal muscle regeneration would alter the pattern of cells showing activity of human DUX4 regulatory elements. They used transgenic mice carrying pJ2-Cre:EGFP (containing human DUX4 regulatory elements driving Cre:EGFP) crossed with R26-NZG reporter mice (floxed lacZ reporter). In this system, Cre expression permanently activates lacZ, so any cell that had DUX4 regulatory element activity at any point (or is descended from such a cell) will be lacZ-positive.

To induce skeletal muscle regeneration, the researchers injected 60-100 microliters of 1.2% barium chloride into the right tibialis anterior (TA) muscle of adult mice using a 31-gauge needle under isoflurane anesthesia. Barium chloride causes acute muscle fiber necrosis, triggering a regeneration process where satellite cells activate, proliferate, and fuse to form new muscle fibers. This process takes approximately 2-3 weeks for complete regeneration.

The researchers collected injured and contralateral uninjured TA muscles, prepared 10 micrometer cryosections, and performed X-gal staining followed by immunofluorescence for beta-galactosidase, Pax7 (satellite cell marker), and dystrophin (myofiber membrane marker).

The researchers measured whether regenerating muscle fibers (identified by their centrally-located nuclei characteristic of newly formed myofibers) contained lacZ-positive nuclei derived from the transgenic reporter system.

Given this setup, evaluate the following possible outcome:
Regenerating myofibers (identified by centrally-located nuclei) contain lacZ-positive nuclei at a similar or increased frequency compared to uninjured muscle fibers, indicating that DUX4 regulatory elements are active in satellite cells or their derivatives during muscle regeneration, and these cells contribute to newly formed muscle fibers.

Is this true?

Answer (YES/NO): NO